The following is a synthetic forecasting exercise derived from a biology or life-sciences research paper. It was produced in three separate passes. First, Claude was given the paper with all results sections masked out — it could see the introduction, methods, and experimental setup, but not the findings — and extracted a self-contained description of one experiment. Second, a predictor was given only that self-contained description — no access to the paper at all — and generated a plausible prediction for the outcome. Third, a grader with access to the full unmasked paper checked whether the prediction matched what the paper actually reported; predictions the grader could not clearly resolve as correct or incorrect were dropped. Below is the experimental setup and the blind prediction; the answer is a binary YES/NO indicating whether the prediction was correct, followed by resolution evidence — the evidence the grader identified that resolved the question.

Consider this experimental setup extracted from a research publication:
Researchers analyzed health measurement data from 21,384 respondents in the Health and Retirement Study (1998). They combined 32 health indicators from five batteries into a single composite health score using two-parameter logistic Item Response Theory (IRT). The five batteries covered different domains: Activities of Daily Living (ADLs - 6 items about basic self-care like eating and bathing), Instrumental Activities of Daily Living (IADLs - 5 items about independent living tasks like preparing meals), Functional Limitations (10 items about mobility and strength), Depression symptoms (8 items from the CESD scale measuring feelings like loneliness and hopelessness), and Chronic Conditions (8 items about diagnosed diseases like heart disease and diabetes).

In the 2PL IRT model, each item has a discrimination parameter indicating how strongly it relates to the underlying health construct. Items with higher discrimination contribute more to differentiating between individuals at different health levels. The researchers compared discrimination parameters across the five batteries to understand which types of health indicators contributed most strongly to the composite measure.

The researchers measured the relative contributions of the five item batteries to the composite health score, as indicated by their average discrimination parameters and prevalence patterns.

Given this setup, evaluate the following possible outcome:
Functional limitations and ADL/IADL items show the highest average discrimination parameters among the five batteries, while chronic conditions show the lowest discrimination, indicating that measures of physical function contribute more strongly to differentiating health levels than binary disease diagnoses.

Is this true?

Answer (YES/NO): NO